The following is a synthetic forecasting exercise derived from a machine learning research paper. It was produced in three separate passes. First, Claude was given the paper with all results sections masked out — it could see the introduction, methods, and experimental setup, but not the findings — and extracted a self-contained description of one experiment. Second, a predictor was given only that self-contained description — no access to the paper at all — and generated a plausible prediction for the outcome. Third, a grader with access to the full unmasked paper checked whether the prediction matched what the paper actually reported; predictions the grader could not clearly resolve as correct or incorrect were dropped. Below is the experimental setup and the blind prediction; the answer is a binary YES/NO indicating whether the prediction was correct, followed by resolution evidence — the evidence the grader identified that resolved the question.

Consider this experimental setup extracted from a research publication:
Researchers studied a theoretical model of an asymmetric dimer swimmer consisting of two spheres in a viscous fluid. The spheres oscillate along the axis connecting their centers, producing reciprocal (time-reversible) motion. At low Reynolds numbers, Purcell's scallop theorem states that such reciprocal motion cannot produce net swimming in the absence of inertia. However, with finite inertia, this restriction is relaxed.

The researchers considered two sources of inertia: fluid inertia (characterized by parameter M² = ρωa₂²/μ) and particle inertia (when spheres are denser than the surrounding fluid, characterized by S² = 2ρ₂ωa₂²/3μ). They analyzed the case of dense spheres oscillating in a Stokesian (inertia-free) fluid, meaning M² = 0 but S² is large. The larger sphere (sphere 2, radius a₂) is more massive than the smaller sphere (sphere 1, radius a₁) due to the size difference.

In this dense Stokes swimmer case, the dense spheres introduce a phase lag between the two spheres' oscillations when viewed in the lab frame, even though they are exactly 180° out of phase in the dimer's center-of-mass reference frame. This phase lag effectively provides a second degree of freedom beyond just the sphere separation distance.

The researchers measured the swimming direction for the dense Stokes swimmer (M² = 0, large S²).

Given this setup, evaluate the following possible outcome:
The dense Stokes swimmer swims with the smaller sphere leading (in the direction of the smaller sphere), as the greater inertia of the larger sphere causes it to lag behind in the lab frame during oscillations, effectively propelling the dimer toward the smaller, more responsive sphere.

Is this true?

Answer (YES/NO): YES